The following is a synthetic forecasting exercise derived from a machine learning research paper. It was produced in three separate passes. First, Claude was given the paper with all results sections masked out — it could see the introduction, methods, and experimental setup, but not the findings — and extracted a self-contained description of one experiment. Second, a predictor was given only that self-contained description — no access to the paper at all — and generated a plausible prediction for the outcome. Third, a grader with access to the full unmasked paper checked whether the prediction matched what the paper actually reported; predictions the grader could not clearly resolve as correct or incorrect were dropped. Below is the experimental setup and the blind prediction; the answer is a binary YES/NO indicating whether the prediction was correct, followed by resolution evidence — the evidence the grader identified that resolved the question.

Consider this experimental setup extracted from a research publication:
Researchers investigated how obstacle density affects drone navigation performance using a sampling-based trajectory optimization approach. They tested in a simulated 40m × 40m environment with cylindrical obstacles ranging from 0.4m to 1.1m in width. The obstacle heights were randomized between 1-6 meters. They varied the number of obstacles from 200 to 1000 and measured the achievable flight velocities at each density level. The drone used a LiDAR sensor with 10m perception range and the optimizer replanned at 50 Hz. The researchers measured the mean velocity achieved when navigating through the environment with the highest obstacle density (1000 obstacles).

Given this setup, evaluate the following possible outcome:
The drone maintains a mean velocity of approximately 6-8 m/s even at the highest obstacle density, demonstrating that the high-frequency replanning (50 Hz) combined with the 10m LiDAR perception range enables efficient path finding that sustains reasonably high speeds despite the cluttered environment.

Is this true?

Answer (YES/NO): NO